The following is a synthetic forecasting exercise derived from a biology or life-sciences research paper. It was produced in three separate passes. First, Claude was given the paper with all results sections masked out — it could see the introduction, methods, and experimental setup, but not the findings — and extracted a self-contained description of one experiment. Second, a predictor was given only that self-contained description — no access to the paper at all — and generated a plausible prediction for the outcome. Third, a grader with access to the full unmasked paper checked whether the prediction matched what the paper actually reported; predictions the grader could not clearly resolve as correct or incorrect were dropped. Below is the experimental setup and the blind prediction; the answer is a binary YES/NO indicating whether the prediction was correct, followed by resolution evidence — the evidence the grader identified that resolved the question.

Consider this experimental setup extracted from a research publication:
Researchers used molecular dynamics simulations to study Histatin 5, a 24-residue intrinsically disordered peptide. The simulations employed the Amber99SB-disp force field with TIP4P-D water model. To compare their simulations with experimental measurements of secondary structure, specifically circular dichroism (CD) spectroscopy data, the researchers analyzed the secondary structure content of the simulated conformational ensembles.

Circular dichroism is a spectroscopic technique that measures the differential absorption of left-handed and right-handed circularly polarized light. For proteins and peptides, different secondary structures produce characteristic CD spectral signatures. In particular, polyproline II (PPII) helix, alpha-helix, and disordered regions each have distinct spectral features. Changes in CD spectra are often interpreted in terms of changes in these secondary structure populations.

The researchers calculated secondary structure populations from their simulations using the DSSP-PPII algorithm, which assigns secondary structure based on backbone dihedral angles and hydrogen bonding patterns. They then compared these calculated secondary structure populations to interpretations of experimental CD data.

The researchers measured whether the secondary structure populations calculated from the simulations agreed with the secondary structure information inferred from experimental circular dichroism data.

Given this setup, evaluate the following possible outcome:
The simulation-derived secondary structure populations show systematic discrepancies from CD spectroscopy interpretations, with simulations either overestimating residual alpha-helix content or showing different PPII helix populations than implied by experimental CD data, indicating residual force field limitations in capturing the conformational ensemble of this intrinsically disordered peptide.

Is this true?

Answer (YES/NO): YES